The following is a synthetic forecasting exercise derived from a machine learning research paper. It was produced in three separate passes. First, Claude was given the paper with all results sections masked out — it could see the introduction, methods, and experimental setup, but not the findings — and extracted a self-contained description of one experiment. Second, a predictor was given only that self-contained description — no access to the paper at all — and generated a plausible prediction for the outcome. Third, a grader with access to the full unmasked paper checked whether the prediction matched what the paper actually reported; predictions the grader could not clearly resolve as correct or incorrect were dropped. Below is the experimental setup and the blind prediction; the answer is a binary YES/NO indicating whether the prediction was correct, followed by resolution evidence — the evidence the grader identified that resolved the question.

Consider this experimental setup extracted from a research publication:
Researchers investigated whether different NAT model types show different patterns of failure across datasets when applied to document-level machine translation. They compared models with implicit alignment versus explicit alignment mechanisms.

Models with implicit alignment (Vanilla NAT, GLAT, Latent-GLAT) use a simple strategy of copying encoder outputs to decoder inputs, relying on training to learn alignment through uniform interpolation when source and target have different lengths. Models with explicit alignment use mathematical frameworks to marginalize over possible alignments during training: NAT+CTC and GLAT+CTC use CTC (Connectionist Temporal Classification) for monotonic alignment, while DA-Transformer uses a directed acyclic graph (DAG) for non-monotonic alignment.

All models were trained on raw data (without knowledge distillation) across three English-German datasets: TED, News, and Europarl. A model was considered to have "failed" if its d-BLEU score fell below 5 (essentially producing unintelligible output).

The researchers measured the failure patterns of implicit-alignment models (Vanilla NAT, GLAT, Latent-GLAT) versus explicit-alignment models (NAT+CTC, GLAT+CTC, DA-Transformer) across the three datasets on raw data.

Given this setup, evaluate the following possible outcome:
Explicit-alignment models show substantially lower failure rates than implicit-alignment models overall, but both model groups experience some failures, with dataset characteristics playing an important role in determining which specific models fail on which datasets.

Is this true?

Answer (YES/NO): YES